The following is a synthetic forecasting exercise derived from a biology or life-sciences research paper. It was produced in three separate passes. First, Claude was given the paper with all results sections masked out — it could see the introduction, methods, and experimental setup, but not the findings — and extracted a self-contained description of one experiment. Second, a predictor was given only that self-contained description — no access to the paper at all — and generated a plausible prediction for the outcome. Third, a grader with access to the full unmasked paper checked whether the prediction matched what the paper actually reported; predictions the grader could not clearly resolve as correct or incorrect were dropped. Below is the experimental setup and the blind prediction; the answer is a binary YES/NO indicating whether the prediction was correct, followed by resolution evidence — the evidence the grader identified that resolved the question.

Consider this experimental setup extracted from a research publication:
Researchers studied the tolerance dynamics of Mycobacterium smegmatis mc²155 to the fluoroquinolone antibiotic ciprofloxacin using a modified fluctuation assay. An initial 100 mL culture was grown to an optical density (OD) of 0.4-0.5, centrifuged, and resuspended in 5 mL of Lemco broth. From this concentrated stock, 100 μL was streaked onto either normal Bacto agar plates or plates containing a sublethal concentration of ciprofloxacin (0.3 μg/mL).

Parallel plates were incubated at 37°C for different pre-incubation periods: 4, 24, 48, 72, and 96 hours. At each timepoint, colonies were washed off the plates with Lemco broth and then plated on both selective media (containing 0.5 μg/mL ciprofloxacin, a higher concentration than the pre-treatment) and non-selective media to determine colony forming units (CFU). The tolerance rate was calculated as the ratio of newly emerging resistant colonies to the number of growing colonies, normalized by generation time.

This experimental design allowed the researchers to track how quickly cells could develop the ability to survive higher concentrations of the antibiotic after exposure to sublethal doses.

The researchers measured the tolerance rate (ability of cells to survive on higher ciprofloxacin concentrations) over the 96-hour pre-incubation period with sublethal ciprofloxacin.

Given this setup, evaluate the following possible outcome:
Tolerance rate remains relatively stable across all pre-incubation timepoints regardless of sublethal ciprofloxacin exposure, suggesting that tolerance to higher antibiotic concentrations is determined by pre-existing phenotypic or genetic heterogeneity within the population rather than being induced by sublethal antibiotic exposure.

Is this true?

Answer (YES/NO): NO